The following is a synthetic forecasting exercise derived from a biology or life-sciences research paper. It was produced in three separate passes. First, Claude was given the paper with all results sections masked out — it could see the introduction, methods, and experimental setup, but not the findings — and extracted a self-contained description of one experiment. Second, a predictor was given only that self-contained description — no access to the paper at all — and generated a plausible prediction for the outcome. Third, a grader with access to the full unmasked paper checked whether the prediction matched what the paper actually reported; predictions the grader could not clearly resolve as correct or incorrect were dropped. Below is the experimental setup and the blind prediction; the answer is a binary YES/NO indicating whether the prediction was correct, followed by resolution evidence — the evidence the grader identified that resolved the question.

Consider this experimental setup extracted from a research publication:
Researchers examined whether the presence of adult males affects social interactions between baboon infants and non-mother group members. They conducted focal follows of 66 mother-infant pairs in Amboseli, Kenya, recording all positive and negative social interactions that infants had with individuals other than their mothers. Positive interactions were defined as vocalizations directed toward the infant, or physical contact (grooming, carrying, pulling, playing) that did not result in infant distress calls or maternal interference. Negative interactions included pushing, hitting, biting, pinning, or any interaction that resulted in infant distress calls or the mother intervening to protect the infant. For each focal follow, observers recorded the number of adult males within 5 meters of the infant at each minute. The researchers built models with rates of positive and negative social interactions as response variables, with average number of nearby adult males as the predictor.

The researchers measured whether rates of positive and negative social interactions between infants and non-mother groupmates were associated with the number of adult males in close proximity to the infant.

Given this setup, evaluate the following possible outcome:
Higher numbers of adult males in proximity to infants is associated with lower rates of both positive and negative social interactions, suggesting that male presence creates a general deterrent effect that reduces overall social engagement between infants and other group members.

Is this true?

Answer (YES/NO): NO